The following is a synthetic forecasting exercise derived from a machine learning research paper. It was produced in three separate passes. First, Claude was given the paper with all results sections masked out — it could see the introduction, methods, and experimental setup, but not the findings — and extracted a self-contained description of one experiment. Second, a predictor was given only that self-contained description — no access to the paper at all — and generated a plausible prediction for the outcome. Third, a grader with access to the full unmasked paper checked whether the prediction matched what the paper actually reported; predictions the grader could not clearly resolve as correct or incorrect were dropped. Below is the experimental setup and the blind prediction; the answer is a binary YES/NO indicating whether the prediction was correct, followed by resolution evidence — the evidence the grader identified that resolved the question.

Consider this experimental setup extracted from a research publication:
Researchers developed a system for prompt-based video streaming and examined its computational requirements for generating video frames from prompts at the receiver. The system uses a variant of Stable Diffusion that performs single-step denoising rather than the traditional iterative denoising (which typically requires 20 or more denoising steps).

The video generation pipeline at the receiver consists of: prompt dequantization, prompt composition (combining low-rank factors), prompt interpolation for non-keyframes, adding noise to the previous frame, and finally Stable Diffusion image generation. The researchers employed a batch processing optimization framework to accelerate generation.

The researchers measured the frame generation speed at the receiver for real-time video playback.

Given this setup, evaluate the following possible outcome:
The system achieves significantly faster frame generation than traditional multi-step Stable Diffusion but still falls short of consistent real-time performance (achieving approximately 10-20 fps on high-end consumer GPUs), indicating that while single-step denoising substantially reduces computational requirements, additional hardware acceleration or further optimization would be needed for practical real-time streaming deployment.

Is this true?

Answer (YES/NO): NO